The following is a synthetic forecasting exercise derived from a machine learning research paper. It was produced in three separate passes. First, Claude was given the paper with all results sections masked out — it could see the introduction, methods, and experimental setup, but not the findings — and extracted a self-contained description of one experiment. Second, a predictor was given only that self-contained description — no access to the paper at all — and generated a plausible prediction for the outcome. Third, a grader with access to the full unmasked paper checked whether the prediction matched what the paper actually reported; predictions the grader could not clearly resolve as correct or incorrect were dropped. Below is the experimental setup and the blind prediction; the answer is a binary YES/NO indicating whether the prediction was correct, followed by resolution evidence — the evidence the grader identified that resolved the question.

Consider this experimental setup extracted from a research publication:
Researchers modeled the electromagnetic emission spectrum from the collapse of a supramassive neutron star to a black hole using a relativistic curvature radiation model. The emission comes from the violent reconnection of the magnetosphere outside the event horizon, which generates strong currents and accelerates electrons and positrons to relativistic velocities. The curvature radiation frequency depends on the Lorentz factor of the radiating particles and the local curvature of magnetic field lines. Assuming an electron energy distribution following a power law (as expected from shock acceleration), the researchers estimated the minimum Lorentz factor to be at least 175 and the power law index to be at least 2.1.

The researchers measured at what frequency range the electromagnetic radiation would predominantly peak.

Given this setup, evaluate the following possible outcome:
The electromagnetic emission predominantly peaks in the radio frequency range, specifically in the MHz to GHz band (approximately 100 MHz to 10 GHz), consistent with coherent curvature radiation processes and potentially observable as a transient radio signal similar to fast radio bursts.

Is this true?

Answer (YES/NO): YES